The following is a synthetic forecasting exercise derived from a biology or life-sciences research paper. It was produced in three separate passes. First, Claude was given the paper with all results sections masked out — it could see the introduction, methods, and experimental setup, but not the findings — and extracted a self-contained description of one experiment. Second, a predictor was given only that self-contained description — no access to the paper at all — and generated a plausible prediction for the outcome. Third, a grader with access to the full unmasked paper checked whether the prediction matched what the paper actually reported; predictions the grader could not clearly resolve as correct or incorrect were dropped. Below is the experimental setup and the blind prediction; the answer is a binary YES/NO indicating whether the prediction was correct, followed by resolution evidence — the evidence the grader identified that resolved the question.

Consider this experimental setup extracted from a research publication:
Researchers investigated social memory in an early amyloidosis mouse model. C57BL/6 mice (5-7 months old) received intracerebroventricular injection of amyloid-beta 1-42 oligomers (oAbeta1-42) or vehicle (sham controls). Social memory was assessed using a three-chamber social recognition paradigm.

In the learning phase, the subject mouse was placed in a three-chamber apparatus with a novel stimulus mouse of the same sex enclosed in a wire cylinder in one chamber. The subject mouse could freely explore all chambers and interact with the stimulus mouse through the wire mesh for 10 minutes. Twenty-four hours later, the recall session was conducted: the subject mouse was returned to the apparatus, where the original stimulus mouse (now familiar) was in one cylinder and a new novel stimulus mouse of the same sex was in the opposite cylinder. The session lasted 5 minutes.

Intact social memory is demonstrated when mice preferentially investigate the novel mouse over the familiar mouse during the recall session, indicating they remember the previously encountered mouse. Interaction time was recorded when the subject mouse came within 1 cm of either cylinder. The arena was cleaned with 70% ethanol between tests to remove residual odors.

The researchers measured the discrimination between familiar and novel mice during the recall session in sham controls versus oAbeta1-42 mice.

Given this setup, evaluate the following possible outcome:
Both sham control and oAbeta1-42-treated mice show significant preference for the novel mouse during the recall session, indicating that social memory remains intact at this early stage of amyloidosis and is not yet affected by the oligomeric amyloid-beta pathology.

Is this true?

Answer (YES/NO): NO